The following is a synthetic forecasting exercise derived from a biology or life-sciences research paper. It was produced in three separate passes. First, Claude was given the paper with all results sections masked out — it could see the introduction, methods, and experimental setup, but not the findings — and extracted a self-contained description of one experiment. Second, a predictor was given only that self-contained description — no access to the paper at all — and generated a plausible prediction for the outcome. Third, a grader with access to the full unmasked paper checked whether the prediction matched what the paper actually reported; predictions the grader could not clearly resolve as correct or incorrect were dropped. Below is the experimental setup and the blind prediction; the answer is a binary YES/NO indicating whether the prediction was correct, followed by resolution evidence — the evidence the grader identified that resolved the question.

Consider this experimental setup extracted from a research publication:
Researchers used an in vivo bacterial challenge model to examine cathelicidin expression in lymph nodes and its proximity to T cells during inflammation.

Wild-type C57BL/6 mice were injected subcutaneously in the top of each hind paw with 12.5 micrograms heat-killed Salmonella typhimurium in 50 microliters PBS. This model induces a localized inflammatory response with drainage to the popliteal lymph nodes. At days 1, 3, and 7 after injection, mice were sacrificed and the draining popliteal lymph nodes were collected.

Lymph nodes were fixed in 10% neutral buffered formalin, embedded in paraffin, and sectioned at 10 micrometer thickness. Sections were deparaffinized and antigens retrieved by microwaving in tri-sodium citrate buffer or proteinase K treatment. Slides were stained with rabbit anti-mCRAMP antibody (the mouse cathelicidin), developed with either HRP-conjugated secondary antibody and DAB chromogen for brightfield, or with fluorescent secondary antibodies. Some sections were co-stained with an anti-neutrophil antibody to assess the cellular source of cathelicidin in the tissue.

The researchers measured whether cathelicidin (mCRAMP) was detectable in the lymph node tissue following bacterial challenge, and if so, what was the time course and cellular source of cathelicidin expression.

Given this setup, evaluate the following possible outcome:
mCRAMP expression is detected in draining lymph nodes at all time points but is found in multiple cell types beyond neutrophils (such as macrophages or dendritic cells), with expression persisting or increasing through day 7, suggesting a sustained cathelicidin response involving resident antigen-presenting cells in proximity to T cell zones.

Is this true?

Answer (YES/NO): NO